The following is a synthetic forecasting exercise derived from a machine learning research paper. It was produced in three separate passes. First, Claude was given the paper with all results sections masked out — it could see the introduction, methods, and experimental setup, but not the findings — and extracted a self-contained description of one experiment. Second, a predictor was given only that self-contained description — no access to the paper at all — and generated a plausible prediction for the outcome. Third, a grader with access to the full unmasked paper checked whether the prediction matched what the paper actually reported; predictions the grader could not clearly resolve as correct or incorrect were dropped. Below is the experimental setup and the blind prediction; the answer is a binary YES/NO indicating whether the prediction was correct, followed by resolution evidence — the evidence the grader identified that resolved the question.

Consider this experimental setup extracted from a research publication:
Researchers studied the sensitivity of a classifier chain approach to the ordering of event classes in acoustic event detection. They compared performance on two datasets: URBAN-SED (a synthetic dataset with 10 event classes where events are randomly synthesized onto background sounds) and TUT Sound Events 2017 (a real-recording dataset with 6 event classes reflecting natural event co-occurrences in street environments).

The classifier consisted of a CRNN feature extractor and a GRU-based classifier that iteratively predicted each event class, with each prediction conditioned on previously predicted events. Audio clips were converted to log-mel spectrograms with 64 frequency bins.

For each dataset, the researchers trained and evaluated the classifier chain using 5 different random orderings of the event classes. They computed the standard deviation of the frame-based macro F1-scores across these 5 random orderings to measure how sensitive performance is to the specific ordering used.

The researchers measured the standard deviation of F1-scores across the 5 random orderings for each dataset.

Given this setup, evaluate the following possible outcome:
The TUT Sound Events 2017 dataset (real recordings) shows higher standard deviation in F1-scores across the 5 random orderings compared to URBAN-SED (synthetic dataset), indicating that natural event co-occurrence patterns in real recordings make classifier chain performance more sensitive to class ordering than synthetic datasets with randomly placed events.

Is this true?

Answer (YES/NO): YES